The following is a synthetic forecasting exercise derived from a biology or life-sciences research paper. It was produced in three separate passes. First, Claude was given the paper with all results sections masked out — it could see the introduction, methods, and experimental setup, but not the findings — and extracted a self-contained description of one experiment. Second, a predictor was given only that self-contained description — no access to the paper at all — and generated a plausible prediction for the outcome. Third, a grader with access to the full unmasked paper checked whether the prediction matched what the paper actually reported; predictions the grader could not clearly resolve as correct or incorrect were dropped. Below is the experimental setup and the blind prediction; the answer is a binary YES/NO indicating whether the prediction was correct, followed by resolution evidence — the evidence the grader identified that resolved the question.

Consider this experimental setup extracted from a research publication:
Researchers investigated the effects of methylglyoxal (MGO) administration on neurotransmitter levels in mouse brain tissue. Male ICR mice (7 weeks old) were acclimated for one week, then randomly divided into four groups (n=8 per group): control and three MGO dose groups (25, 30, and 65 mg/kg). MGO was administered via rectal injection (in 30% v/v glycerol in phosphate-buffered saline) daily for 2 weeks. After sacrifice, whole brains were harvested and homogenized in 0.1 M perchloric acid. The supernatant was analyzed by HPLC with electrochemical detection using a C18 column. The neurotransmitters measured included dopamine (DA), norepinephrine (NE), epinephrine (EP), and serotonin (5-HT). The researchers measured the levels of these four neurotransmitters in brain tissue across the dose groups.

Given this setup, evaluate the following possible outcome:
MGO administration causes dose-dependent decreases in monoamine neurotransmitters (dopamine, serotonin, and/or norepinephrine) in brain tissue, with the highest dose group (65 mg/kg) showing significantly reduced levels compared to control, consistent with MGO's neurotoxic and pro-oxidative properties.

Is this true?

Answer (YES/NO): YES